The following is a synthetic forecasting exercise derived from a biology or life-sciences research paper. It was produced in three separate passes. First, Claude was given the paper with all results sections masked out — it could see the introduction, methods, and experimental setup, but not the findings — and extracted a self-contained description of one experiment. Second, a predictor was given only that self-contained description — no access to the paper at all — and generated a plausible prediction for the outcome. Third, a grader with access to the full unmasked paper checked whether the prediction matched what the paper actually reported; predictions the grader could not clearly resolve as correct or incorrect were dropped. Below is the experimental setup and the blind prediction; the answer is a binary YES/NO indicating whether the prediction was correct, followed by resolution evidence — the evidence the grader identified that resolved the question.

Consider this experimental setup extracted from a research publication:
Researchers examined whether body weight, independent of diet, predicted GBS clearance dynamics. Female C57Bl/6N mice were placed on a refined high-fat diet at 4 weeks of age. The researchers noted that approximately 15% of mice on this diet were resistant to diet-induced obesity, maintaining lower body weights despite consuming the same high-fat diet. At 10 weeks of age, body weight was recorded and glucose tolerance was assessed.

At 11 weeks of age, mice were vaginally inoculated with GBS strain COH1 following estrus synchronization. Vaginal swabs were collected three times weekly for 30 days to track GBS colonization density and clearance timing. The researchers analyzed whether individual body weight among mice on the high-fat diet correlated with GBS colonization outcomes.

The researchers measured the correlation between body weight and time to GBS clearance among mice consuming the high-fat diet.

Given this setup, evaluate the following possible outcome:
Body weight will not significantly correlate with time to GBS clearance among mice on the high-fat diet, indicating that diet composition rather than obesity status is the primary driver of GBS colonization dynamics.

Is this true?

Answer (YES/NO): YES